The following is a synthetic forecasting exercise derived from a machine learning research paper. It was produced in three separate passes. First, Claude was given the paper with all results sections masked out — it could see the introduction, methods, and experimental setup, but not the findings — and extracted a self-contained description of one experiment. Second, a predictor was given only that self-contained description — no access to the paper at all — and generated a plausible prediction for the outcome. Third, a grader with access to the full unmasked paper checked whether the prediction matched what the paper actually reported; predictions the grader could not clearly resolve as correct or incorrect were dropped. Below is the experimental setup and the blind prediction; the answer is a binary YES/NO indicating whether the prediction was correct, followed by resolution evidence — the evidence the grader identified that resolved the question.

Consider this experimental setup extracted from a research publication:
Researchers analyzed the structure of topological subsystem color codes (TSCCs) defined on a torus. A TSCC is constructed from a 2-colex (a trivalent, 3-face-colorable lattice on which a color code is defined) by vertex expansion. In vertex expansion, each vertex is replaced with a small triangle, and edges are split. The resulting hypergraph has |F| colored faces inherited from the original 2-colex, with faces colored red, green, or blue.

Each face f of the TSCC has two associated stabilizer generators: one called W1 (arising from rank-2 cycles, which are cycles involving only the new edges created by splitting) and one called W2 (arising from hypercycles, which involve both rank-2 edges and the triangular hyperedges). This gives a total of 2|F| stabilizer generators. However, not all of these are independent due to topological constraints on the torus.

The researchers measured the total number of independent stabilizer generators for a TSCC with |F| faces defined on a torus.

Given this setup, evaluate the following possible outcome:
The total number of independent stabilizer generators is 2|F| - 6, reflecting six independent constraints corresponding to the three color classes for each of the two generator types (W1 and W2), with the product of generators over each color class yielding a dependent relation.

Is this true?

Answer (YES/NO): NO